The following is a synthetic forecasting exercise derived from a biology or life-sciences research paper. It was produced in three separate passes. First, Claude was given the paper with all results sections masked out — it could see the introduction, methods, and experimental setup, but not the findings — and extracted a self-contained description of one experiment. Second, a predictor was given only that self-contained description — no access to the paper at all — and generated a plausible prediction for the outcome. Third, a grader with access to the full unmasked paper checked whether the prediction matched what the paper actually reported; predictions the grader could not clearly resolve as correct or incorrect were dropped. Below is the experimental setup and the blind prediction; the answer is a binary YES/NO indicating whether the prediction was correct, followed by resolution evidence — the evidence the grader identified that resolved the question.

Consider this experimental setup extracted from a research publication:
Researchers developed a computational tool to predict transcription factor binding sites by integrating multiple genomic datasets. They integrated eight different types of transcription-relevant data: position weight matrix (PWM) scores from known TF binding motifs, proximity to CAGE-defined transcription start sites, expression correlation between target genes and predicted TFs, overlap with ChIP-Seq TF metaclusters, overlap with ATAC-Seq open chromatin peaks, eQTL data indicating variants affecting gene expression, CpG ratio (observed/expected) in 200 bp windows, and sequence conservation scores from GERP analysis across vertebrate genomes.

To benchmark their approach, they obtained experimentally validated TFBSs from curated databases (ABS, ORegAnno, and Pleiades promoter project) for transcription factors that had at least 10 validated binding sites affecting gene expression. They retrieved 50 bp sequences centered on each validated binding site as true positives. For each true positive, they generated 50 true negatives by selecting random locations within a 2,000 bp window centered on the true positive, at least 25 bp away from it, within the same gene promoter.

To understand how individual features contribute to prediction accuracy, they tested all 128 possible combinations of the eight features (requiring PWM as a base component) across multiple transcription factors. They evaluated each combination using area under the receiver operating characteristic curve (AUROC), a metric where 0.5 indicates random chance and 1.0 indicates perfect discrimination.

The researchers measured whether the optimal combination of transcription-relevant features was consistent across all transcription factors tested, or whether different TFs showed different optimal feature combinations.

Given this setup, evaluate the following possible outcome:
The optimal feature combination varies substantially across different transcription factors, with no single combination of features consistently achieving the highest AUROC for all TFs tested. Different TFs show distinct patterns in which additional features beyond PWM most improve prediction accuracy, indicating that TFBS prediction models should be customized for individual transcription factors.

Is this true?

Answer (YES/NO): YES